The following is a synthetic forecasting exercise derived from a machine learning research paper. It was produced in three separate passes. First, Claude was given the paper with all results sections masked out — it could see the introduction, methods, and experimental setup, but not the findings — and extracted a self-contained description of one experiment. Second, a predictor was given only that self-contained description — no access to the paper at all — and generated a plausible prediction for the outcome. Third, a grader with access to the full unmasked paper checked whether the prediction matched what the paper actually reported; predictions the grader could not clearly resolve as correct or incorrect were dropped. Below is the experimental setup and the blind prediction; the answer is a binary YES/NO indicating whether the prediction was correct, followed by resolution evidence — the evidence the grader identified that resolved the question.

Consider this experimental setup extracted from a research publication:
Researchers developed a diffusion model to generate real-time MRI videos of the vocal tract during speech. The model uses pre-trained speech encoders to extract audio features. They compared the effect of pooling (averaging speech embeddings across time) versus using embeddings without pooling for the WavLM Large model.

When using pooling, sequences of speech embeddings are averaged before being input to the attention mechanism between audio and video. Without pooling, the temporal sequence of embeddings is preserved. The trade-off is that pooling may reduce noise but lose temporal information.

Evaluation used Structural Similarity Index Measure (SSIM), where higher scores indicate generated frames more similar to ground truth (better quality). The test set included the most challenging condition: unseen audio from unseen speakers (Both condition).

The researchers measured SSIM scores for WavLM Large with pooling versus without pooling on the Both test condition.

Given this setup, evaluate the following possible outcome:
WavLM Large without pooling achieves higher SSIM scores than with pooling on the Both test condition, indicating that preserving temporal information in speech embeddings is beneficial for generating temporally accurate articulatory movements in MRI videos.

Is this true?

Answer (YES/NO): NO